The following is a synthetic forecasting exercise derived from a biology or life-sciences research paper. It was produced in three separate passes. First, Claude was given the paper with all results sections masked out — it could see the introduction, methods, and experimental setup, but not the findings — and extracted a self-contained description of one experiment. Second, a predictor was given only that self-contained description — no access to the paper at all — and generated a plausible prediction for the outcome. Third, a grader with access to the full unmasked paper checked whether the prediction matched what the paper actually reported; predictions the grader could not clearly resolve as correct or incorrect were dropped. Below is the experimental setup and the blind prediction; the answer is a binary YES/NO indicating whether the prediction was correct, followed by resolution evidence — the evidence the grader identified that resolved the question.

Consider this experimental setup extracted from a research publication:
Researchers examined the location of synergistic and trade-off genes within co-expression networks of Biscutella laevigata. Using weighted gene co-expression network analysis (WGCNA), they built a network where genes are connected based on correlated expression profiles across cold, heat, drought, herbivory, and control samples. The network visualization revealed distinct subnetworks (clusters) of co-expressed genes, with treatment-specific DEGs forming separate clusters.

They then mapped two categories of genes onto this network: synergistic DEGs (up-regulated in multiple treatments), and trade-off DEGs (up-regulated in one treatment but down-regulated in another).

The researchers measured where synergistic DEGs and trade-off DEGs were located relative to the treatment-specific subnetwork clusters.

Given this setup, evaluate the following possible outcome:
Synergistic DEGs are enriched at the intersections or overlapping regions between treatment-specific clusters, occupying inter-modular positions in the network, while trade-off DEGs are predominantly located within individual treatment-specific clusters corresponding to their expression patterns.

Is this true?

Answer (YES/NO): YES